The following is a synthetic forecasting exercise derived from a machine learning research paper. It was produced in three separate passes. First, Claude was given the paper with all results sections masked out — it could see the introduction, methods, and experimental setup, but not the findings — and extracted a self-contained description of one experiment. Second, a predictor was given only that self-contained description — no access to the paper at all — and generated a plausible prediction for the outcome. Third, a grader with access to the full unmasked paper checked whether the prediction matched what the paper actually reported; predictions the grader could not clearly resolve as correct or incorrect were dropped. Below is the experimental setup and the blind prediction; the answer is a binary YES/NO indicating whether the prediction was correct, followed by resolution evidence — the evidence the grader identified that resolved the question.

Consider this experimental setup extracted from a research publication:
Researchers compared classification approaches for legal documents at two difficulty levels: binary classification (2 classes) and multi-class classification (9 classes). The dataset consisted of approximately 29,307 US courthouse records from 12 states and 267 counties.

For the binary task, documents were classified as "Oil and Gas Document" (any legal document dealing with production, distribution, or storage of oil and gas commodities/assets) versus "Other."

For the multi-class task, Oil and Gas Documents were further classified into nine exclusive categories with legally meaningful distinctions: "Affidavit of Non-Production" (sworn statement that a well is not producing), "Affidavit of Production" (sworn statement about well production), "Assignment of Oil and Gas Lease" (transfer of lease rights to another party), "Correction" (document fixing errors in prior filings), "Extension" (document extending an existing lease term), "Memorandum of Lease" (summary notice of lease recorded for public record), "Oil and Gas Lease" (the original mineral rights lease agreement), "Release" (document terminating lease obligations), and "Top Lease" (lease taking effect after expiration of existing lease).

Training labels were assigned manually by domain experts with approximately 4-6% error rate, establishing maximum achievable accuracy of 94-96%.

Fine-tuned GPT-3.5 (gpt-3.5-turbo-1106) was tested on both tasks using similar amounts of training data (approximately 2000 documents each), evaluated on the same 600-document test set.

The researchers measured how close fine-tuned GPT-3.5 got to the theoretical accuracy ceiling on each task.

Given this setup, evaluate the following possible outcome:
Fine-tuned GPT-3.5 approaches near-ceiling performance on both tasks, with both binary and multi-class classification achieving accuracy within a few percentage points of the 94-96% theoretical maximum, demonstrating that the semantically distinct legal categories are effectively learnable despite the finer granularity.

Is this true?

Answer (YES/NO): NO